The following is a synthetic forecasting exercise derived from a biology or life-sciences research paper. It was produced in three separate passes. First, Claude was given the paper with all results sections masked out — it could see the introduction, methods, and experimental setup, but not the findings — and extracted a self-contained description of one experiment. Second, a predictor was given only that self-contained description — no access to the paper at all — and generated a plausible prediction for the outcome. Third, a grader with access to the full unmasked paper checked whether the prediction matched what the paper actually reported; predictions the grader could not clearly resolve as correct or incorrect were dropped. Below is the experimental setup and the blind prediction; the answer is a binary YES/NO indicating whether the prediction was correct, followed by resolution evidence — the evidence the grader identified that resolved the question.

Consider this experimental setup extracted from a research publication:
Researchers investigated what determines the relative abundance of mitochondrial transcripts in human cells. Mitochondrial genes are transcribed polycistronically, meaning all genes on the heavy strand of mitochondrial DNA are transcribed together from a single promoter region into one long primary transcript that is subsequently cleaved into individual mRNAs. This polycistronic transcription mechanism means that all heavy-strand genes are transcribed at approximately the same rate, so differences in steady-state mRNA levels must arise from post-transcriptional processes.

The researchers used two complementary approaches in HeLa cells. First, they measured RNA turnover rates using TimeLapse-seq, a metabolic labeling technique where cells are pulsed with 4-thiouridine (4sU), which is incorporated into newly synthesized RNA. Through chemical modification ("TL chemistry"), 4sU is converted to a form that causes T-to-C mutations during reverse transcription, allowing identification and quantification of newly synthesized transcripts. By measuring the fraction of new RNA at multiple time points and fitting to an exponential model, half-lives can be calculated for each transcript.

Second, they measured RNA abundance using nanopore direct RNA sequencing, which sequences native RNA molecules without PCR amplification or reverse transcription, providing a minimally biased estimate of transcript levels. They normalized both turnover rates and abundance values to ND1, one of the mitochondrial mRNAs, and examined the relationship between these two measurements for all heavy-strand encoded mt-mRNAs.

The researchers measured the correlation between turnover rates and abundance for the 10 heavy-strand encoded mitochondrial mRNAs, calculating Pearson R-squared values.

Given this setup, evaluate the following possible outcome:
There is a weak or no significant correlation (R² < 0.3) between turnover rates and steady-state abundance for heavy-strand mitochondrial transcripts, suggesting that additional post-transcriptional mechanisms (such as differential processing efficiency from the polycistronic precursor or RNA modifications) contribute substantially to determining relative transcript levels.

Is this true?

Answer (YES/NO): NO